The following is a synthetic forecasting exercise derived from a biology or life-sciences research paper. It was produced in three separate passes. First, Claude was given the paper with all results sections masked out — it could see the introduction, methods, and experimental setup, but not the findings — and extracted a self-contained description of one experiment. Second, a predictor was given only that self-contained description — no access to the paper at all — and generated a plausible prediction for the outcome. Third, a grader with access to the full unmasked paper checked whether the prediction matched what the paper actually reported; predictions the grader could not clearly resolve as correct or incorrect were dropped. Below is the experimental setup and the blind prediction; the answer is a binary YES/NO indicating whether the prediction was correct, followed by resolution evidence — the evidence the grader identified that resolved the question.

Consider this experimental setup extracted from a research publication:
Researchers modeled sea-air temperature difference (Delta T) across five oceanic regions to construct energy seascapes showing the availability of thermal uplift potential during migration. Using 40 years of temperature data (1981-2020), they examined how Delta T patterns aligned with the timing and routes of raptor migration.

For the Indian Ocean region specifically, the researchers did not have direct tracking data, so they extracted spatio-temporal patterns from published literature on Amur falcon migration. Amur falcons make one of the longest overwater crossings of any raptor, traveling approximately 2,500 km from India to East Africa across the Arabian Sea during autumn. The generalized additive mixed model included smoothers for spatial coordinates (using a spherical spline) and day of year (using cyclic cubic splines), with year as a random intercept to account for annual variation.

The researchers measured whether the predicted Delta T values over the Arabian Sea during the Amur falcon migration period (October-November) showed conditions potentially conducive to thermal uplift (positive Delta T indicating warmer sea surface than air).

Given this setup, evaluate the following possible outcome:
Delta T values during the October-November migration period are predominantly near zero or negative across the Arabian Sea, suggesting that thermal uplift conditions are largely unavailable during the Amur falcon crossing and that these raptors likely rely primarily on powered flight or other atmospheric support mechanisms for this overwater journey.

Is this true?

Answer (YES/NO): NO